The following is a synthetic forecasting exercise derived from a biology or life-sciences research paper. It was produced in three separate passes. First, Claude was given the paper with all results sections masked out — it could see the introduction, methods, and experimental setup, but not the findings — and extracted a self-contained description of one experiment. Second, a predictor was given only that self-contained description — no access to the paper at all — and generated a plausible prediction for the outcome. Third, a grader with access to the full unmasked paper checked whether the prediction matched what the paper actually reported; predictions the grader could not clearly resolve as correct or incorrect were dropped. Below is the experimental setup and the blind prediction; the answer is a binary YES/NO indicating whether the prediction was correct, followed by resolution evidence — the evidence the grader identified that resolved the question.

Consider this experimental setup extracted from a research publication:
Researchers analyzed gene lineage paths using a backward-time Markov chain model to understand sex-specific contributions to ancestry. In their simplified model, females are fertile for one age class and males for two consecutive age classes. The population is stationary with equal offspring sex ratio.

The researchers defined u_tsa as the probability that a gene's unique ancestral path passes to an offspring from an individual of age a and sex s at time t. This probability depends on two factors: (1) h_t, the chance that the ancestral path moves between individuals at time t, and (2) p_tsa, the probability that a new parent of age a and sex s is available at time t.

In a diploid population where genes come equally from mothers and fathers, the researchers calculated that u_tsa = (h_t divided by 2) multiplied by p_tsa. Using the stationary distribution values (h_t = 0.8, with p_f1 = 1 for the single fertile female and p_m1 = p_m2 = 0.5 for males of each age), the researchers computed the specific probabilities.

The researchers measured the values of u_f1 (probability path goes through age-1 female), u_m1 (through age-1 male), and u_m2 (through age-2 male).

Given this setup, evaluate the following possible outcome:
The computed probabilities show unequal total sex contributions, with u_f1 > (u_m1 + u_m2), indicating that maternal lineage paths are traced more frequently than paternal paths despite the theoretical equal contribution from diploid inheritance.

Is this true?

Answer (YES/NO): NO